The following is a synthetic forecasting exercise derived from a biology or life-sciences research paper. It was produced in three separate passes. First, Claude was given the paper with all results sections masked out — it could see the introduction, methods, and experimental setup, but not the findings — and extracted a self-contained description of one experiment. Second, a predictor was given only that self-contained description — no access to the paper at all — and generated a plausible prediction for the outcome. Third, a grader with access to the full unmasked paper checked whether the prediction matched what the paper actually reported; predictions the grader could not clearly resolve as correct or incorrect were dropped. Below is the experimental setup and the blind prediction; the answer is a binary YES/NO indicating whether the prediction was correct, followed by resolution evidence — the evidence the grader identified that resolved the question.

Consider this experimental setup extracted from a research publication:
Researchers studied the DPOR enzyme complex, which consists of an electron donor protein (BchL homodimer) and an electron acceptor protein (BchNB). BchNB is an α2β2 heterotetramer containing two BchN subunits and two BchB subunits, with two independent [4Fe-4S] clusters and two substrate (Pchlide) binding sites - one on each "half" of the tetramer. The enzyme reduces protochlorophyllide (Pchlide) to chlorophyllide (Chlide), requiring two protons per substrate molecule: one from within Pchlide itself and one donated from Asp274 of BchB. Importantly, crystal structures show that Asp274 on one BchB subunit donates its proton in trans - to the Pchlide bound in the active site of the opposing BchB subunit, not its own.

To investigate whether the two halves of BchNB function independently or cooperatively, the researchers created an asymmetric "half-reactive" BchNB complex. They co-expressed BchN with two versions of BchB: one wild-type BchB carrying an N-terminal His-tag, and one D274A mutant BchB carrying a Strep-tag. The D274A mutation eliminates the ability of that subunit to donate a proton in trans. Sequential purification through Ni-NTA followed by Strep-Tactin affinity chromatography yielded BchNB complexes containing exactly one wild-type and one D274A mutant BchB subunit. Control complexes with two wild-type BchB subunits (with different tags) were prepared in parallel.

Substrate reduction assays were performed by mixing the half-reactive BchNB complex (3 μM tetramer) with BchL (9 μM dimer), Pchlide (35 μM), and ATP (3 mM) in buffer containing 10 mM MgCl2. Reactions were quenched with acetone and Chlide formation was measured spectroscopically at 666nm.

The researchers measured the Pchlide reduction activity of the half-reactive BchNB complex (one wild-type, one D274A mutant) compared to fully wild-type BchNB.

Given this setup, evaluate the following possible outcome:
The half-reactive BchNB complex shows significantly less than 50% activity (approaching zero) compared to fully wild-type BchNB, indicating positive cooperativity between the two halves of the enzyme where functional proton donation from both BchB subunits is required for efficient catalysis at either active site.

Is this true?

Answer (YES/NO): YES